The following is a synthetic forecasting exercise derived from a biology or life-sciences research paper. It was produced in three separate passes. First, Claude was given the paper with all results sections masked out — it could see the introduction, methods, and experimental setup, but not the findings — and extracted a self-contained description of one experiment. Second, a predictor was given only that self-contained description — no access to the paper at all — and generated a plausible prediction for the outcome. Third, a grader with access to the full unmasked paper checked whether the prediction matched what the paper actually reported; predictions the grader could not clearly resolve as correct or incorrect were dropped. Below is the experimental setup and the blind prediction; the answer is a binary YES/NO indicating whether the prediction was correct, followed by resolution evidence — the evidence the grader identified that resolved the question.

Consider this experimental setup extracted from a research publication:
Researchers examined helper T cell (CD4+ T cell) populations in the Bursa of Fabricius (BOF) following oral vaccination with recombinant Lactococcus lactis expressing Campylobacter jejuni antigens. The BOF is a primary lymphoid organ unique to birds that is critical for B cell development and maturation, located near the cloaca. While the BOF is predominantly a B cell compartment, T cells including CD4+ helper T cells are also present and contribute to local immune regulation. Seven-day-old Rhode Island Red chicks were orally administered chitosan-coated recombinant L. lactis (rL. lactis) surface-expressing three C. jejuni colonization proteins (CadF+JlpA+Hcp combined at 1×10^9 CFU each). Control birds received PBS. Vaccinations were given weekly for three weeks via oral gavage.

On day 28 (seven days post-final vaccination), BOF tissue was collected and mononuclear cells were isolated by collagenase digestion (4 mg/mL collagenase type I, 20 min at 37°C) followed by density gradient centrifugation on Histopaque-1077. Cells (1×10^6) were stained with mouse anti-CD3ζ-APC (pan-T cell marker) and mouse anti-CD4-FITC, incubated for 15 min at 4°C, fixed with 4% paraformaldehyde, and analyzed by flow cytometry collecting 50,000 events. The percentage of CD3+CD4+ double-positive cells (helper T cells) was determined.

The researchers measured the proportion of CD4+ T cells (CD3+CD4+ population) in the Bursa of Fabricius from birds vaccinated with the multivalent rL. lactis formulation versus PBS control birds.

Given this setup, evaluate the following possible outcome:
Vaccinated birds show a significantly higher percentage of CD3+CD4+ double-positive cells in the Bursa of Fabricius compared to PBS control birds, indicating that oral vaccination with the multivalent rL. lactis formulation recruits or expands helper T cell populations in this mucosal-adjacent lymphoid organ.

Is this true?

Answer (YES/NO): NO